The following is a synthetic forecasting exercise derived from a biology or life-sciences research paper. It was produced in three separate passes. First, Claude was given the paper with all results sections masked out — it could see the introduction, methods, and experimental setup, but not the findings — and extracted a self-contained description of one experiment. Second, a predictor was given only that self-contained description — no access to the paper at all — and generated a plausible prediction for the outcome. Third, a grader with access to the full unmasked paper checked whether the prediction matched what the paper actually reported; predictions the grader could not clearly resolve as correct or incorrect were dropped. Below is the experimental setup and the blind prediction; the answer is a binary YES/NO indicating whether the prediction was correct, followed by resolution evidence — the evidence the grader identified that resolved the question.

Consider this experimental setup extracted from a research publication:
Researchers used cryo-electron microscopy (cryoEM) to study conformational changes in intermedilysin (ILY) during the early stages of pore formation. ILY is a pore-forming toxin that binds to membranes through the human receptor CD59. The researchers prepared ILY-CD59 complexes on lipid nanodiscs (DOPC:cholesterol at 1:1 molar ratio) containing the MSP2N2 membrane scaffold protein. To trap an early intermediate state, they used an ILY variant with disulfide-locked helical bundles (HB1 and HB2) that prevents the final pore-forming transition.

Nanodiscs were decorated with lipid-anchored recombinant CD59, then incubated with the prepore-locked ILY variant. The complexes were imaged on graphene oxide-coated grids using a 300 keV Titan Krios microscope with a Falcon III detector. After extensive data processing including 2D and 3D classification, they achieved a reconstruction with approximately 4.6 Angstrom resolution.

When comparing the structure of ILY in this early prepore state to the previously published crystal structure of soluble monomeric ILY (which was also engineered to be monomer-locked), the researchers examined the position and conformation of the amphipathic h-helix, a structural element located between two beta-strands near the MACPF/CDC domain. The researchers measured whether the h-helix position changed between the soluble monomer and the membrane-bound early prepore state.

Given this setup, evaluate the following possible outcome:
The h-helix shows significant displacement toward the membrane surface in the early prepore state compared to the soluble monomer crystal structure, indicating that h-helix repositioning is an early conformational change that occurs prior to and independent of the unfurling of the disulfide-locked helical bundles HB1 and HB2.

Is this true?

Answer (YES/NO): NO